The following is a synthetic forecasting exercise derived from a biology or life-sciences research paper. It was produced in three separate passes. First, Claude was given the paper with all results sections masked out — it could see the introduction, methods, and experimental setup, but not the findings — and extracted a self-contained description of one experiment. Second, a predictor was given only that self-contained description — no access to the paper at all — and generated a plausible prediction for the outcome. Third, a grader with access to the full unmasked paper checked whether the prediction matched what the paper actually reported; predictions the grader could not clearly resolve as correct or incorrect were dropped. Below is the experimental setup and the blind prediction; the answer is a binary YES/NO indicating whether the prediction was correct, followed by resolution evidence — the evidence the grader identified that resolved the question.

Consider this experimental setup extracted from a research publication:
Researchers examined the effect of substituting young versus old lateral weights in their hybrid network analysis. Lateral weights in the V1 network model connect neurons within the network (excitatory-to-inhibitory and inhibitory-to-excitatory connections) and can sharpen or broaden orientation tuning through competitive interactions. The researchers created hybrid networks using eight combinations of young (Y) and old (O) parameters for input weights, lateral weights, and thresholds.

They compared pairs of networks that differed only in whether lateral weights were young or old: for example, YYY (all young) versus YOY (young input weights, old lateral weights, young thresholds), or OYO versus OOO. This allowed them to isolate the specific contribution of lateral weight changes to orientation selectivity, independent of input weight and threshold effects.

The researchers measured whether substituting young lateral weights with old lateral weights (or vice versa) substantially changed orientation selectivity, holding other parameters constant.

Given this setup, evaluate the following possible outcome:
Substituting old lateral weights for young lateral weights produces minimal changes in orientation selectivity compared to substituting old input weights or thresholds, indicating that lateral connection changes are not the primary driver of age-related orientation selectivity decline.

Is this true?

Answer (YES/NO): YES